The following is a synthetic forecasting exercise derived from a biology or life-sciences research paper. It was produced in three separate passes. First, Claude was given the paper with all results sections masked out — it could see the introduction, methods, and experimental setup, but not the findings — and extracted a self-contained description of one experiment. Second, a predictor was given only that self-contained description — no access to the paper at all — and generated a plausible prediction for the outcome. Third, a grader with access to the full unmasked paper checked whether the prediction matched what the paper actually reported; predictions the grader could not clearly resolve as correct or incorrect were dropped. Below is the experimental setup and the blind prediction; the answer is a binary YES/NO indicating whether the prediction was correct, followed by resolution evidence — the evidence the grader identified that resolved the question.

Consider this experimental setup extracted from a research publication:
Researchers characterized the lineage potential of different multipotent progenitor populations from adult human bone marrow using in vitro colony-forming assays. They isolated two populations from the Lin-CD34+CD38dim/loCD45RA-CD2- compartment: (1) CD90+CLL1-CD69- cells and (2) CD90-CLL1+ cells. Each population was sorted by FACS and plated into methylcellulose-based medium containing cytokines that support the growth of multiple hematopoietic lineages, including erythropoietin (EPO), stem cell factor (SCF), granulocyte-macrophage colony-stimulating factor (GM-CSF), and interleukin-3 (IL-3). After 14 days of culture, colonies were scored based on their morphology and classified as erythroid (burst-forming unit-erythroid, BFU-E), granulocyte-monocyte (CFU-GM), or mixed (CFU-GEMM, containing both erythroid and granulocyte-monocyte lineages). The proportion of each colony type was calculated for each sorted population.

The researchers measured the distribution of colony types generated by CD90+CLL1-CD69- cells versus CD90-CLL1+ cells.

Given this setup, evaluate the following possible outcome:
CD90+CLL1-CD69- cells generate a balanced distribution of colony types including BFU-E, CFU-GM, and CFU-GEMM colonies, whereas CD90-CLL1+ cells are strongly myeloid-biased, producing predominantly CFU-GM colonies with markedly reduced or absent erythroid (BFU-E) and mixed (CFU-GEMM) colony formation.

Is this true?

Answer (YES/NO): YES